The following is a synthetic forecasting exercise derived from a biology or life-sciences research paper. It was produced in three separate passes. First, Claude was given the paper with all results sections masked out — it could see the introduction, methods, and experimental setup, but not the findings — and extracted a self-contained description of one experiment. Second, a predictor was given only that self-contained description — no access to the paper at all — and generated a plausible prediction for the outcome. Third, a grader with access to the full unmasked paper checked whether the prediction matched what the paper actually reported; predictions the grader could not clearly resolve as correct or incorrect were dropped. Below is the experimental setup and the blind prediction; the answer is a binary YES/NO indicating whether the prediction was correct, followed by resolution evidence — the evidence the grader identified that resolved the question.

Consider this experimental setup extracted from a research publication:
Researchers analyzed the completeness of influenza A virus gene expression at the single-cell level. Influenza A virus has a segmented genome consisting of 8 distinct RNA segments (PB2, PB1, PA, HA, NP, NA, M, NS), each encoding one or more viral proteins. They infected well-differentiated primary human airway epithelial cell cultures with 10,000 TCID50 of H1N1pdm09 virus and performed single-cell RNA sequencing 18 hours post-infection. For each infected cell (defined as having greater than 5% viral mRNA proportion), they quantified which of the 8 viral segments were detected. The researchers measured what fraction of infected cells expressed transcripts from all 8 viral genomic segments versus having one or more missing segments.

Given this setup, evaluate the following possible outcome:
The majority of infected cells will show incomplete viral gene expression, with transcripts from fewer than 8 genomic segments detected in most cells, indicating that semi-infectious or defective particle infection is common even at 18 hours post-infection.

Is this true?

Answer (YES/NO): NO